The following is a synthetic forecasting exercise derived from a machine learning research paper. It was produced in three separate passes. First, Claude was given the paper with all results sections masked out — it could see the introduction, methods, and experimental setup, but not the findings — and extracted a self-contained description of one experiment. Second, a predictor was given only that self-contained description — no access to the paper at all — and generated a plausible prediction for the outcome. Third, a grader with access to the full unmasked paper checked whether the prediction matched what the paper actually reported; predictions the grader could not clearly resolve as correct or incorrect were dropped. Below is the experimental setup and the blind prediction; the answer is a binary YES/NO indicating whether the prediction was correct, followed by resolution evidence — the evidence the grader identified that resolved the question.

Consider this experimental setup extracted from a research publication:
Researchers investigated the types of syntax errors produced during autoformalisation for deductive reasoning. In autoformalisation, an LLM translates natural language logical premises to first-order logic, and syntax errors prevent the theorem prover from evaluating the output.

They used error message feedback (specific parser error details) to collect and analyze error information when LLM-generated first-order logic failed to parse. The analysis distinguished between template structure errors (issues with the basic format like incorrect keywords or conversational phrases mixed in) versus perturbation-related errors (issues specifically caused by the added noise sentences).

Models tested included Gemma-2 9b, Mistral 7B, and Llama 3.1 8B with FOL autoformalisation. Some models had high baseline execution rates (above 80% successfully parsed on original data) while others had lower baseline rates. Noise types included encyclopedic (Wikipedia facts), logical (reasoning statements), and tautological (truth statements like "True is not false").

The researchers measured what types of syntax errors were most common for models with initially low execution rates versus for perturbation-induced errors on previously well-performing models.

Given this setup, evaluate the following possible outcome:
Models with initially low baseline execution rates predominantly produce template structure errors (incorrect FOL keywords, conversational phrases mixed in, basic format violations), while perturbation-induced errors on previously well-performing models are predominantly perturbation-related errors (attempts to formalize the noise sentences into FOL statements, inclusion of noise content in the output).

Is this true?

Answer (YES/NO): YES